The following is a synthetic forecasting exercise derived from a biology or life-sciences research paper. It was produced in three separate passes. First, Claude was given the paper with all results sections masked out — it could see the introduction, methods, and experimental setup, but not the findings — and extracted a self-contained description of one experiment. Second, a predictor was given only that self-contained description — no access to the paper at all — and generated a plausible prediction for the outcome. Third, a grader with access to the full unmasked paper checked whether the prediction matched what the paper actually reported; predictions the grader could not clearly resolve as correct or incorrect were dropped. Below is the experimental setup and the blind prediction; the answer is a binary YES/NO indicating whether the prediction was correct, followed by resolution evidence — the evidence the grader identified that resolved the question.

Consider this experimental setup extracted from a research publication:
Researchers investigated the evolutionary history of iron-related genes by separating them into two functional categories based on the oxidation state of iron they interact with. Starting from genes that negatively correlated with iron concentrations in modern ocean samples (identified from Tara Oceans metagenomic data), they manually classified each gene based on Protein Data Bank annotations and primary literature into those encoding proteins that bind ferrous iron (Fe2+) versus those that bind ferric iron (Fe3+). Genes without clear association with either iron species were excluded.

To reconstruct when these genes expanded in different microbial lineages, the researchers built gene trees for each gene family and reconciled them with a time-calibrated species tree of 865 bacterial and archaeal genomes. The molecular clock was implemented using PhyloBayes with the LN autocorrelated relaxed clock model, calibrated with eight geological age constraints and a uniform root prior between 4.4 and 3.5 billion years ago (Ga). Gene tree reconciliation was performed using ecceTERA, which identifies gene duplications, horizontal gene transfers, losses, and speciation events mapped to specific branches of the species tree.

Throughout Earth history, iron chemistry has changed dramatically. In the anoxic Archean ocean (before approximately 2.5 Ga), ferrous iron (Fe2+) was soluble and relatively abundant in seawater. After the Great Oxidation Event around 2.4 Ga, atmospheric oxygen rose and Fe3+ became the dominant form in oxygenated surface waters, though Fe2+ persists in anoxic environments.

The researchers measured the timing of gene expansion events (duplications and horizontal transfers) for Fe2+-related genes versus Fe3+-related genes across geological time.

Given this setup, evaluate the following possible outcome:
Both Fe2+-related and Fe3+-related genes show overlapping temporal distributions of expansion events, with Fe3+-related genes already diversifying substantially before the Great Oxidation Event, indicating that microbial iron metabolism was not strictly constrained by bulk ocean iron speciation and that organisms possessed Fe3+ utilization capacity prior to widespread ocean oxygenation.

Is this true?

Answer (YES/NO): YES